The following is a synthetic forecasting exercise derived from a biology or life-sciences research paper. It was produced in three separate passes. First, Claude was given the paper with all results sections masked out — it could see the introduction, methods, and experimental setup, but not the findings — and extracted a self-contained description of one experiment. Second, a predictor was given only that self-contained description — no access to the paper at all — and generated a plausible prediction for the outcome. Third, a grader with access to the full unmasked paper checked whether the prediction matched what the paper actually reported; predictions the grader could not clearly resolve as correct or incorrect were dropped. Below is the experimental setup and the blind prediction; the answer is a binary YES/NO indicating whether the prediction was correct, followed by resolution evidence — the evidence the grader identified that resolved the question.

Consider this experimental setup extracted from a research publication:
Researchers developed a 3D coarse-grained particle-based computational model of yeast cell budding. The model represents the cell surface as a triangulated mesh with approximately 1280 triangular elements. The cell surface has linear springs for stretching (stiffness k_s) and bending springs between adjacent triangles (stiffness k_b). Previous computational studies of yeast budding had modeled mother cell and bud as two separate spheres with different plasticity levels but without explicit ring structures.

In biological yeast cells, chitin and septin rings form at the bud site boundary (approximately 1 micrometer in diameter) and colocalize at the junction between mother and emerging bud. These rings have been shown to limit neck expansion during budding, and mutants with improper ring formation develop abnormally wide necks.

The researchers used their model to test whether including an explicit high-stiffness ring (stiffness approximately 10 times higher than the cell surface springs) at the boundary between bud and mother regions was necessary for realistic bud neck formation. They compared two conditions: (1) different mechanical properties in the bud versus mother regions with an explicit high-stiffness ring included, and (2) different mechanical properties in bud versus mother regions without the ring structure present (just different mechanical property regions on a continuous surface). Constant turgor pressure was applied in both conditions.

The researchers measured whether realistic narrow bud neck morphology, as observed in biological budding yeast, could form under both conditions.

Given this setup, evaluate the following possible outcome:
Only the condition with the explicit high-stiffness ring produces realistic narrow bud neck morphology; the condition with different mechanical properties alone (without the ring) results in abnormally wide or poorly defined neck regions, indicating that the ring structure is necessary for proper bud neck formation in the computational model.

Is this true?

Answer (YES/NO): YES